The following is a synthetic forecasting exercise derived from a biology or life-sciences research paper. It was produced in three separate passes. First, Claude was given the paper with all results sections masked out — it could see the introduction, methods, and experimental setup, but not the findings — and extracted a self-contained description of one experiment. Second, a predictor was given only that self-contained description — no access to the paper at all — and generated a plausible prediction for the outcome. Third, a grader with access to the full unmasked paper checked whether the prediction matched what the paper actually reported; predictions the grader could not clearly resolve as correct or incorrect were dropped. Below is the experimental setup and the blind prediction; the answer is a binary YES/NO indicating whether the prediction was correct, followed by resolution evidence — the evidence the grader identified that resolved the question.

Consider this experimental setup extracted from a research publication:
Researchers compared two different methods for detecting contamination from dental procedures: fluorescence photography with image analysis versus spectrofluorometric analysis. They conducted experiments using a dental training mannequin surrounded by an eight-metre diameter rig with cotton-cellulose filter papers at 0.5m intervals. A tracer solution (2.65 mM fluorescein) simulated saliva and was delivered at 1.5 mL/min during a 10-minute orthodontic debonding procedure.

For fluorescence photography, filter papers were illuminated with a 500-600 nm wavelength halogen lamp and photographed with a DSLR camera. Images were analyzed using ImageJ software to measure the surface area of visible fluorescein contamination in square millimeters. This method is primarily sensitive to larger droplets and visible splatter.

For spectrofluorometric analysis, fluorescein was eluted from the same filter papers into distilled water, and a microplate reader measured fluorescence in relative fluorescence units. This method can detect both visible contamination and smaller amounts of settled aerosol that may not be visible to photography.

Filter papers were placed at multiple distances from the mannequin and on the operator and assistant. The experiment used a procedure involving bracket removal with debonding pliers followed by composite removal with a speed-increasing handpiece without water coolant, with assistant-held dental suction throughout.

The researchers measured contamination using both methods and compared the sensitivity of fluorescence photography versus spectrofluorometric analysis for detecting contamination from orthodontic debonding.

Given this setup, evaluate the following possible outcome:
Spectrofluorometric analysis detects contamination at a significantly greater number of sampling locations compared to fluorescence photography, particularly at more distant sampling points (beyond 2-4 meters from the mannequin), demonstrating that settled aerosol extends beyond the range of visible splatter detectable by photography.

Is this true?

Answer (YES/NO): NO